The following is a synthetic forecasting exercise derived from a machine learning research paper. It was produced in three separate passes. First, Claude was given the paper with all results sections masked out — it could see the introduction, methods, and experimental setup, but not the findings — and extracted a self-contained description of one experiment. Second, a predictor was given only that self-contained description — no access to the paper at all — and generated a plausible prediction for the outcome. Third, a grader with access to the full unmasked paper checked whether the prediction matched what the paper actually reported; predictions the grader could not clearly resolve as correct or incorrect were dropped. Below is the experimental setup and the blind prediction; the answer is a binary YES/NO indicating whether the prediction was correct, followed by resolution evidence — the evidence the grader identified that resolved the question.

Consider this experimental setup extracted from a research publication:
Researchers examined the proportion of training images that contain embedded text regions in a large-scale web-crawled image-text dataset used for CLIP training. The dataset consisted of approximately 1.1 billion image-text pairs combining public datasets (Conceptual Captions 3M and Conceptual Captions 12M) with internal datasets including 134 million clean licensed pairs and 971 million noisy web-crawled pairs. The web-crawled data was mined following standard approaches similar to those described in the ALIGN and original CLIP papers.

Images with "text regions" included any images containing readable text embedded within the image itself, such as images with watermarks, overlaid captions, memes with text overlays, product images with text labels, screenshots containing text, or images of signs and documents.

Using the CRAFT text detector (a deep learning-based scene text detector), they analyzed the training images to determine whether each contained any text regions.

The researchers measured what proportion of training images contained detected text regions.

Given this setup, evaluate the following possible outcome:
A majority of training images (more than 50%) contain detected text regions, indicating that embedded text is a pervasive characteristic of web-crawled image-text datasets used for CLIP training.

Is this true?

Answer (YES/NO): NO